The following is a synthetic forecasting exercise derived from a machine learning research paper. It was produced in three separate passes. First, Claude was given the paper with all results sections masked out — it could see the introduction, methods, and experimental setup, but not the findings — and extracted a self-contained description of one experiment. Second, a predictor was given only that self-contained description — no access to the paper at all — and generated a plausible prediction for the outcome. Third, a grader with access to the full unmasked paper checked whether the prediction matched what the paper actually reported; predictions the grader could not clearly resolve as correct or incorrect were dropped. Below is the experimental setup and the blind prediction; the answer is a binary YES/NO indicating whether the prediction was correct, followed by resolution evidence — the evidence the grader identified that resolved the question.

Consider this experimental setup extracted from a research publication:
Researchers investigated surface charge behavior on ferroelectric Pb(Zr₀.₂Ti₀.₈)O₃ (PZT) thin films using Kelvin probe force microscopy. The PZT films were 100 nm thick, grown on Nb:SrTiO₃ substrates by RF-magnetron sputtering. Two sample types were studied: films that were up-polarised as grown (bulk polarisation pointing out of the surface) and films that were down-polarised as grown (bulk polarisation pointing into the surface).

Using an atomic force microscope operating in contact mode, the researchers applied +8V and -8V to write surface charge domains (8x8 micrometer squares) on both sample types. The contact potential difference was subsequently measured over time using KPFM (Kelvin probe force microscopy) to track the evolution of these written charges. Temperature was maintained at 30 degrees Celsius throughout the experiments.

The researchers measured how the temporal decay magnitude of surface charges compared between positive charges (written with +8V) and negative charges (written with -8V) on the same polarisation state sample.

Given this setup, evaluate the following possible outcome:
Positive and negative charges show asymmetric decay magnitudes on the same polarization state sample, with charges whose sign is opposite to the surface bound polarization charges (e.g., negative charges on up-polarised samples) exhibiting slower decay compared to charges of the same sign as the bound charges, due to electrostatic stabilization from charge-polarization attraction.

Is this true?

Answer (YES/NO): NO